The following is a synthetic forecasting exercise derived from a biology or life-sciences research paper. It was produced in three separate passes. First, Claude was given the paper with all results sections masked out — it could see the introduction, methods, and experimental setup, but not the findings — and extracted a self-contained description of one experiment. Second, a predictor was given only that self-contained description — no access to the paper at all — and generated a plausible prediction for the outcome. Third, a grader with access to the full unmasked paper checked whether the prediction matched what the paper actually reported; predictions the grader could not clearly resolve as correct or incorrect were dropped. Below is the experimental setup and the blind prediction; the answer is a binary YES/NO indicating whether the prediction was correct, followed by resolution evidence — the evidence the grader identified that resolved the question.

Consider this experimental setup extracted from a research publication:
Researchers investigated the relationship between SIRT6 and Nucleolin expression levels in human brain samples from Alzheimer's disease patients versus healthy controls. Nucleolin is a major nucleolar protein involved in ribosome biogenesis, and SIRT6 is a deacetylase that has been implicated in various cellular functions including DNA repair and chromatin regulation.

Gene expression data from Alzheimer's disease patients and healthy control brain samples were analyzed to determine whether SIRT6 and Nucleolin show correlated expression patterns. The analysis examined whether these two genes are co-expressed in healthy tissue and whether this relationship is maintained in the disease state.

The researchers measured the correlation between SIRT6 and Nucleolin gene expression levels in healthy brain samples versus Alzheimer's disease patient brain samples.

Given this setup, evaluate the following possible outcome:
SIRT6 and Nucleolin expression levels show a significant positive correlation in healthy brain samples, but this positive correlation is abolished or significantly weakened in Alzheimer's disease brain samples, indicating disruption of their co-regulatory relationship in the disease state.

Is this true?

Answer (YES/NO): YES